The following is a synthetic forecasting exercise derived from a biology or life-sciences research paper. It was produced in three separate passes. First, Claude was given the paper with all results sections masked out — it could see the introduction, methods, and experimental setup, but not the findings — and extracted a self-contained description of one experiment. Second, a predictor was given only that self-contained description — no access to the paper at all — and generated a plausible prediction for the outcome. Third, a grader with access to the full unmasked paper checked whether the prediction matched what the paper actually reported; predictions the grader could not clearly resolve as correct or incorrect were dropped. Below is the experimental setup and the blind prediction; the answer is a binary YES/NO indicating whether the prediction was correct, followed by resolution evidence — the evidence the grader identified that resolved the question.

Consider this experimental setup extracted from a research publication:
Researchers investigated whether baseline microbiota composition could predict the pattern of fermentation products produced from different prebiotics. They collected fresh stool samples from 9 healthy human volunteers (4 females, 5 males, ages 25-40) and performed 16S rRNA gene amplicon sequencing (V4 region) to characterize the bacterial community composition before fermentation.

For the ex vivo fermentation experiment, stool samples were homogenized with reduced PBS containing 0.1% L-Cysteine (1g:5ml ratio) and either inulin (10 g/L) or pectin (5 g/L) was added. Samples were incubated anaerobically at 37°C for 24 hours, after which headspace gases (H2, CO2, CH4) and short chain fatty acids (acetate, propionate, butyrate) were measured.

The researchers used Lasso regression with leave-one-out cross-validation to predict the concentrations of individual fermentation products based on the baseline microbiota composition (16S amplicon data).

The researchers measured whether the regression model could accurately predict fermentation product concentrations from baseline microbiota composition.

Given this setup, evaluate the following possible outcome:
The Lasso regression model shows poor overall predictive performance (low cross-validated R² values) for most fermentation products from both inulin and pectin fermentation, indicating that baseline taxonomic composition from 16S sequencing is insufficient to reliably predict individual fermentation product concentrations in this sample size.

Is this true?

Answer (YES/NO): NO